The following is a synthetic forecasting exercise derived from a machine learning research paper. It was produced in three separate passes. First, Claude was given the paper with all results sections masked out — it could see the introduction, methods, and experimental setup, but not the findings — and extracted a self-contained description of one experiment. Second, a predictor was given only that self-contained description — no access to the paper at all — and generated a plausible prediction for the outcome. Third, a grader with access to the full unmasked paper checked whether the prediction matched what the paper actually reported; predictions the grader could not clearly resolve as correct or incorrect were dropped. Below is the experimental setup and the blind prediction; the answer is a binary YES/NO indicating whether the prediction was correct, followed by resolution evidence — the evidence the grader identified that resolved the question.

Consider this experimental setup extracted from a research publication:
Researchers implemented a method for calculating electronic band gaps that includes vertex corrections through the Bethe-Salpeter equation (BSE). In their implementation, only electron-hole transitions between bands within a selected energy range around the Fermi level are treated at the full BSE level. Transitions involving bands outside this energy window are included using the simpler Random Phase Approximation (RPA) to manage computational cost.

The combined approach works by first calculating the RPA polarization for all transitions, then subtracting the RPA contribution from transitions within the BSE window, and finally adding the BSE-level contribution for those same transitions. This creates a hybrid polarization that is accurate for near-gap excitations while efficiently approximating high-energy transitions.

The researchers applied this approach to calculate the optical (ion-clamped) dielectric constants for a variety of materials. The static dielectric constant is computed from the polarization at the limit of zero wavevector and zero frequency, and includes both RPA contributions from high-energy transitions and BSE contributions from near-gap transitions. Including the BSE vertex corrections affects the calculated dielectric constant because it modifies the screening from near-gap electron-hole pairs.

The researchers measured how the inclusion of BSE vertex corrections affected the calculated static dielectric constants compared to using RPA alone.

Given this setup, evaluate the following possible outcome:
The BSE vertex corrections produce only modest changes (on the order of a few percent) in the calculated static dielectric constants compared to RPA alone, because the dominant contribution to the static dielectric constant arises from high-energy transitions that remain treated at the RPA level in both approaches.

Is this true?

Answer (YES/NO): NO